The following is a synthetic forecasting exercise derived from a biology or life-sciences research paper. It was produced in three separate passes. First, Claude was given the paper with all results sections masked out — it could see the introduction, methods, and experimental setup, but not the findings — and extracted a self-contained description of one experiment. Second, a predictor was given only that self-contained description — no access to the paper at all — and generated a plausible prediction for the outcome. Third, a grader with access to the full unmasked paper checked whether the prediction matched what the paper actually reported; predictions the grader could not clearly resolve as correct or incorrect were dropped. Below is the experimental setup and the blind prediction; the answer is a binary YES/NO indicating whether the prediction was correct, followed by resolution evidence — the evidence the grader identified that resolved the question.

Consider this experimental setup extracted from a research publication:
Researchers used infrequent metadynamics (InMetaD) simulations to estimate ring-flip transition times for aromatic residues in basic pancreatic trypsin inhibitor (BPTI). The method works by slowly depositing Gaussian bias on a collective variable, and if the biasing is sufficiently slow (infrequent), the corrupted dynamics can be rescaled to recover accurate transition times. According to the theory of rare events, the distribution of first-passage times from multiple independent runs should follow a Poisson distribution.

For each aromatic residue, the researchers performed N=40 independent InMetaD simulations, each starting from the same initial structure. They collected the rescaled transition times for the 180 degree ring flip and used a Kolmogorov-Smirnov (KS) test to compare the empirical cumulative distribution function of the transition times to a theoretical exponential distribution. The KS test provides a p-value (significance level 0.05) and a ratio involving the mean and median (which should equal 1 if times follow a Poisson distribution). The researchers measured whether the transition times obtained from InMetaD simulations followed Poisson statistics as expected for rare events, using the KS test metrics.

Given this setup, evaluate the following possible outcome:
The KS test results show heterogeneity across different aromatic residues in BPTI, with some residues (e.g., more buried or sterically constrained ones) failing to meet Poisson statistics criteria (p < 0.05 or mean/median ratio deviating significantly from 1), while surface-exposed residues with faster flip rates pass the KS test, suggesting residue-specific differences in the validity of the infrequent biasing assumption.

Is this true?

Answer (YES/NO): NO